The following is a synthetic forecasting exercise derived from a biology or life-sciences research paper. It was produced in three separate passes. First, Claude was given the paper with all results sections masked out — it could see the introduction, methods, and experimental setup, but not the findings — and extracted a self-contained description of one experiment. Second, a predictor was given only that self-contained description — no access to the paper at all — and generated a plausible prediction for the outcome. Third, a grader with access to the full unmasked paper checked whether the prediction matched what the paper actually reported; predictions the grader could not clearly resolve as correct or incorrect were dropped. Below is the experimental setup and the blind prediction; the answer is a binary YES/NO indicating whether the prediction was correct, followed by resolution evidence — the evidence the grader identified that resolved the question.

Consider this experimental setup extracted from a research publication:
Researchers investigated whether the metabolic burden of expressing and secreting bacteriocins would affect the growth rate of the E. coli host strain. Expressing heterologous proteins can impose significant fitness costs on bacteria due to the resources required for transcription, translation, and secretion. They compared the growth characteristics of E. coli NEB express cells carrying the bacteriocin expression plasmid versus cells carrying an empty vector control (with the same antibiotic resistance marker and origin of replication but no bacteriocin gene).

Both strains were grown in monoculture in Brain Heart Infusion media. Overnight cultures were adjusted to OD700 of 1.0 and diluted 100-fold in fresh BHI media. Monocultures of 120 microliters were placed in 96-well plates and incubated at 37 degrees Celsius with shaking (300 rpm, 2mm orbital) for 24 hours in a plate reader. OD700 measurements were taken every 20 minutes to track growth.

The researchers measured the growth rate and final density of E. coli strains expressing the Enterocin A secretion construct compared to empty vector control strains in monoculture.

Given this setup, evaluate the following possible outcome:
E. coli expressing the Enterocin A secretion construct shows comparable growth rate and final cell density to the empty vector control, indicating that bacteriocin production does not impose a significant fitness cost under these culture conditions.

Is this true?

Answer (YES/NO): NO